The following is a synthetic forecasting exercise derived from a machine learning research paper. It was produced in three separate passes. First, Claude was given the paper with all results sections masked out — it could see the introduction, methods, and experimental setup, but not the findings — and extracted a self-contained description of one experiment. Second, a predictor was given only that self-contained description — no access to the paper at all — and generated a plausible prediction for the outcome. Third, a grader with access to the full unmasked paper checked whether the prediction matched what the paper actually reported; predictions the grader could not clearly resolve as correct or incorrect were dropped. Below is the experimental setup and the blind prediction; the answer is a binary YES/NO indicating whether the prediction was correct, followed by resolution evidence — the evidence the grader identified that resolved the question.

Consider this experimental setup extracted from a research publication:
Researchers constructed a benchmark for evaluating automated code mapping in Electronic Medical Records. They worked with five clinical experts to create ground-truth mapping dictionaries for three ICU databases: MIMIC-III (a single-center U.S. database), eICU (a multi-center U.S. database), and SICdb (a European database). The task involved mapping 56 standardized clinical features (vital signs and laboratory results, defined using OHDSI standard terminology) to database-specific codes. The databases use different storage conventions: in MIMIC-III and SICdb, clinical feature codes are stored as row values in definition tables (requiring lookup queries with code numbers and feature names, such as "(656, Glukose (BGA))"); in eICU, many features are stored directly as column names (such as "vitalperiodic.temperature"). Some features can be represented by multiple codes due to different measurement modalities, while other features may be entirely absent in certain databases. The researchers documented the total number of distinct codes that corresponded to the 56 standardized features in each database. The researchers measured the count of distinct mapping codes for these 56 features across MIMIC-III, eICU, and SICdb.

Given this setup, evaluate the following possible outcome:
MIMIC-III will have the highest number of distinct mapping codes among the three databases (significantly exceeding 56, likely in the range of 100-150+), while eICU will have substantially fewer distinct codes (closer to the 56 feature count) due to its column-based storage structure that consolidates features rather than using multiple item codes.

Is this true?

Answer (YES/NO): YES